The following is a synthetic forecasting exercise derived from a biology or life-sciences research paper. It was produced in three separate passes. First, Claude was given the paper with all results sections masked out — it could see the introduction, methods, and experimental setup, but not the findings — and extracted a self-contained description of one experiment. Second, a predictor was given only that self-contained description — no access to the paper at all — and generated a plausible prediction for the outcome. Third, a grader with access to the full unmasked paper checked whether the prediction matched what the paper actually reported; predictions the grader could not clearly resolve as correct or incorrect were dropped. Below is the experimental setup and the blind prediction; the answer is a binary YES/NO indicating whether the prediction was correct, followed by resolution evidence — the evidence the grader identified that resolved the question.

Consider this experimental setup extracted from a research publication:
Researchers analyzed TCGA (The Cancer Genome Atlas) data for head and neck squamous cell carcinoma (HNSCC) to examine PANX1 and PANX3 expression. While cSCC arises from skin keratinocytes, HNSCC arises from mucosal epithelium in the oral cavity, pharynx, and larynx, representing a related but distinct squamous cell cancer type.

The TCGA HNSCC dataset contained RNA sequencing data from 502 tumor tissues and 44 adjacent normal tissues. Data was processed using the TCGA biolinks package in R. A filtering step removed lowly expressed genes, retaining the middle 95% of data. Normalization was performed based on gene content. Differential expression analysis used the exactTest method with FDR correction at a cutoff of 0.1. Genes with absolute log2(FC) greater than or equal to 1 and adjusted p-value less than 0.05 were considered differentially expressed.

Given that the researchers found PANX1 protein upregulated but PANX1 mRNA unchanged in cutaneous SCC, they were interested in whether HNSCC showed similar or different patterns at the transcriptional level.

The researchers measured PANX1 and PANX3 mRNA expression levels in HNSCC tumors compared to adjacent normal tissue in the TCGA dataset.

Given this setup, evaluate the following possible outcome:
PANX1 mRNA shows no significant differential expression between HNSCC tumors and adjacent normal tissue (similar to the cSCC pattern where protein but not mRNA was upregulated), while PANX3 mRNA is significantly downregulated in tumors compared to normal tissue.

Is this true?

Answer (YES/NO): NO